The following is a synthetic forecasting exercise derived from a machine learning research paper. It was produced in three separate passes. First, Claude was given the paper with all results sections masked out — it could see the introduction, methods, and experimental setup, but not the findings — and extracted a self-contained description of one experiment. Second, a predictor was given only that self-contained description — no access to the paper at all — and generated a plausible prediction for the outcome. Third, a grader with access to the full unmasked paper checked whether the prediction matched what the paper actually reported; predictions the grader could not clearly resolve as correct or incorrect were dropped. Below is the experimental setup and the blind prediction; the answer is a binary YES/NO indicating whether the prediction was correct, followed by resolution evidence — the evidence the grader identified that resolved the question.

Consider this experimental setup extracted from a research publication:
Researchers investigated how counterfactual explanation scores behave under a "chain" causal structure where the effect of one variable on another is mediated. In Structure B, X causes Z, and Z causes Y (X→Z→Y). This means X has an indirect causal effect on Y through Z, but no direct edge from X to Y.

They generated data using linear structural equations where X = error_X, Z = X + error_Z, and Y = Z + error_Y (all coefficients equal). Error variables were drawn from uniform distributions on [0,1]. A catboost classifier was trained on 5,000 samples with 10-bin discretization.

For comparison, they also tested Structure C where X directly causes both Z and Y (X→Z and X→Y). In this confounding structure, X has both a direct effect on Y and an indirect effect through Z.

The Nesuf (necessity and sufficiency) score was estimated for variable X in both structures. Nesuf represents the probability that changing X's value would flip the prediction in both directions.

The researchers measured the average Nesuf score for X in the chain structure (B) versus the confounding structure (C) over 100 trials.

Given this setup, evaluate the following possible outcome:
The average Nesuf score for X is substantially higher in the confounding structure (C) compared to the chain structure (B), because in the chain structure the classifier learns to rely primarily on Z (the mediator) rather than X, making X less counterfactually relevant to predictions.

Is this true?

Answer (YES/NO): YES